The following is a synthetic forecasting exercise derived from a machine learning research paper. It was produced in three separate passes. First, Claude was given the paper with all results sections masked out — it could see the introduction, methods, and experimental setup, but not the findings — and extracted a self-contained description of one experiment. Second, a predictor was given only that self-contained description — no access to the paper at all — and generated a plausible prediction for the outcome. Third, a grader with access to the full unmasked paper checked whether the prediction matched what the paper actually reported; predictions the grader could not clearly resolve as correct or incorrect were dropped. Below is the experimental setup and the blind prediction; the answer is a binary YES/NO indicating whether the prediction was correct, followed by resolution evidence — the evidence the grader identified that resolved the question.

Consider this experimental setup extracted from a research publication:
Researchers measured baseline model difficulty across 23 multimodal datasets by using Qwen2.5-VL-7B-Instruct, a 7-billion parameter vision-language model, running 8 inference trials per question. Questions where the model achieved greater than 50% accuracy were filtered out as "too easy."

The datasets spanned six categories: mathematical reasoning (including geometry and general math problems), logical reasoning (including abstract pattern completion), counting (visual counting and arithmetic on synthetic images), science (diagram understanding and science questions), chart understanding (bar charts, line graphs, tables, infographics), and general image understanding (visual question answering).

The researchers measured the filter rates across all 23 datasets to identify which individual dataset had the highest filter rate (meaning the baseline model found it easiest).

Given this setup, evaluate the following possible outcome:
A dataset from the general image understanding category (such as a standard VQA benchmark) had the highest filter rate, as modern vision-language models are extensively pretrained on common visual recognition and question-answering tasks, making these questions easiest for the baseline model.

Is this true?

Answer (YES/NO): NO